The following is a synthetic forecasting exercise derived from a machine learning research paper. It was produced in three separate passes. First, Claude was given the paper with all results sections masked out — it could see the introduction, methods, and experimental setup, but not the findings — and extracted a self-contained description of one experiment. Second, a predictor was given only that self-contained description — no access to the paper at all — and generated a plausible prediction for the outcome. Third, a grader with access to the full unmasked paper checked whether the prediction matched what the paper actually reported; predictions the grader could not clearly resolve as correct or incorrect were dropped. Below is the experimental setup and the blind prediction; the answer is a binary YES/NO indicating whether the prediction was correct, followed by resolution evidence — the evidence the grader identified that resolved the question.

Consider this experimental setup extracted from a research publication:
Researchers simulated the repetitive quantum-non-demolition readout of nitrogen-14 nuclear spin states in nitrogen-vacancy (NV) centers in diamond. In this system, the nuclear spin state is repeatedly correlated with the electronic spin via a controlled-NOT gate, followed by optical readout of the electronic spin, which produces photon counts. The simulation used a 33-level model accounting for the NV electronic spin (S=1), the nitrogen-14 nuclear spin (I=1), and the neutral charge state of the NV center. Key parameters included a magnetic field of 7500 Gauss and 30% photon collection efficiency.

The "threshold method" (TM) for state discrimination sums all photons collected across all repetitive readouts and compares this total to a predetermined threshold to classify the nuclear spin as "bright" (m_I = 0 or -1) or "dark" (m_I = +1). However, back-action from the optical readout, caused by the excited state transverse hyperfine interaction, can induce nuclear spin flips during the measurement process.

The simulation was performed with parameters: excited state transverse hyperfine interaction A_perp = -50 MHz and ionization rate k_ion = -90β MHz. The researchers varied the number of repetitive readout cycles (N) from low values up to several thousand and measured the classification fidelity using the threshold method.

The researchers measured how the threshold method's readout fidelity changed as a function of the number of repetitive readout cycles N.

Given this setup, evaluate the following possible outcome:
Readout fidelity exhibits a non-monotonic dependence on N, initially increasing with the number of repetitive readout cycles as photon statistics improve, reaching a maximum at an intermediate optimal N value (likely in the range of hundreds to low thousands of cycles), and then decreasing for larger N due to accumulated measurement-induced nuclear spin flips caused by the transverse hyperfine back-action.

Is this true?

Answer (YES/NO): YES